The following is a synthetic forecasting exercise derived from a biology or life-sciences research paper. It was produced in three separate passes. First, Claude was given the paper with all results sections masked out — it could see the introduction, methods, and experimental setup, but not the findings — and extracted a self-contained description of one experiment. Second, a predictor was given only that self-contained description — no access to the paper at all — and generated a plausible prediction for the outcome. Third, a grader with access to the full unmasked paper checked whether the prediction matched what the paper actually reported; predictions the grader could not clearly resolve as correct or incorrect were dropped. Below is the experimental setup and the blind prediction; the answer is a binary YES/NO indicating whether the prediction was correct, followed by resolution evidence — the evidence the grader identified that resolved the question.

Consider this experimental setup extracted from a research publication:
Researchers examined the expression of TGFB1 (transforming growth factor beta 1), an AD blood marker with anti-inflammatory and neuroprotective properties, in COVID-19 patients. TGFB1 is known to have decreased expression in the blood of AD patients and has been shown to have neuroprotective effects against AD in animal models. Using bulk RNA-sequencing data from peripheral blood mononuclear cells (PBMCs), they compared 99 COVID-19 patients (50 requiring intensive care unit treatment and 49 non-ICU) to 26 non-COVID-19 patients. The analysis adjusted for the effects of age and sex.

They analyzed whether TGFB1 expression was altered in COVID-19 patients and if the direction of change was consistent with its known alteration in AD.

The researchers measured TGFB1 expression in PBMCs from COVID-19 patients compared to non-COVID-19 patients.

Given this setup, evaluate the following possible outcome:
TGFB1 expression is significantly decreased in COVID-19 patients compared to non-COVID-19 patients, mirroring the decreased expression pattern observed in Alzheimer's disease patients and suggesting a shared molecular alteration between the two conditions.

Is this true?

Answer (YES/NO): YES